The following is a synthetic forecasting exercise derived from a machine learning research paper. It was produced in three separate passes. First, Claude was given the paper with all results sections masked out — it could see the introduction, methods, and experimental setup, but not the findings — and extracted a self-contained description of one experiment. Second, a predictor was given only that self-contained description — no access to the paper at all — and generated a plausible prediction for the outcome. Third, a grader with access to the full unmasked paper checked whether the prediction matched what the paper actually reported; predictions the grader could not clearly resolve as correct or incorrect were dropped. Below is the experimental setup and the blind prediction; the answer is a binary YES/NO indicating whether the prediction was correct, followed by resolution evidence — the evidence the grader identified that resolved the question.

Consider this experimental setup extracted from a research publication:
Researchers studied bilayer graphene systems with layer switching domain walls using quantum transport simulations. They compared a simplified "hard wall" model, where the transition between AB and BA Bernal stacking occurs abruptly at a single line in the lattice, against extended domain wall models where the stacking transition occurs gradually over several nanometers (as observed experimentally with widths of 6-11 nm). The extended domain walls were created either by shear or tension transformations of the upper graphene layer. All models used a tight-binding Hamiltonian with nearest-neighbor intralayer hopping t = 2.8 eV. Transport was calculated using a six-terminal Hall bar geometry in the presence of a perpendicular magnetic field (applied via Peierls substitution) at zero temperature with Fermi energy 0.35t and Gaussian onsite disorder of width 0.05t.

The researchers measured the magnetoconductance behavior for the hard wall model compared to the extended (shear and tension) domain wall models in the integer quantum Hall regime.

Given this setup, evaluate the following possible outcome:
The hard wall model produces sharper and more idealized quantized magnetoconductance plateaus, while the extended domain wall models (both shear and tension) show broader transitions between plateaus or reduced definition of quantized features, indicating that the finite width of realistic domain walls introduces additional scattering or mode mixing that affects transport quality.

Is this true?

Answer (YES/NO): NO